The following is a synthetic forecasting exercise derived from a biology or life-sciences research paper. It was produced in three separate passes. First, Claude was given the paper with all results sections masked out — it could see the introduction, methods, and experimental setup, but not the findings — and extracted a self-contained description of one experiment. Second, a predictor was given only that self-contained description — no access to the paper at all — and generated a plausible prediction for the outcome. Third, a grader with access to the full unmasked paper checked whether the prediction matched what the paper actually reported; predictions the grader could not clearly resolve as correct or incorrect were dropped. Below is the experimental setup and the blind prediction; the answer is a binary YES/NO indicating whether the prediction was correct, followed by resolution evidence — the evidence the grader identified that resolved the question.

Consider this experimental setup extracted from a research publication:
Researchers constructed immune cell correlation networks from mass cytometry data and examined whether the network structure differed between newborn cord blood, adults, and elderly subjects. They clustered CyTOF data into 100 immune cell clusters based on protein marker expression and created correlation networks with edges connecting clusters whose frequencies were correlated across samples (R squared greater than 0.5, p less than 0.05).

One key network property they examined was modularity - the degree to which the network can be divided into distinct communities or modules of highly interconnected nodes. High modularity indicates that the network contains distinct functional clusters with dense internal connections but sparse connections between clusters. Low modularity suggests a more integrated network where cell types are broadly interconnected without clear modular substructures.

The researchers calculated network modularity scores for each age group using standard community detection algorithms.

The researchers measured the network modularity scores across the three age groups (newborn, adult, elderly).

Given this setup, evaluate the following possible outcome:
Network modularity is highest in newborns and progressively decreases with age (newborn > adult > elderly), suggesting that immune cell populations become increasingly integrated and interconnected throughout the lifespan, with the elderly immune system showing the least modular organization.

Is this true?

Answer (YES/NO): NO